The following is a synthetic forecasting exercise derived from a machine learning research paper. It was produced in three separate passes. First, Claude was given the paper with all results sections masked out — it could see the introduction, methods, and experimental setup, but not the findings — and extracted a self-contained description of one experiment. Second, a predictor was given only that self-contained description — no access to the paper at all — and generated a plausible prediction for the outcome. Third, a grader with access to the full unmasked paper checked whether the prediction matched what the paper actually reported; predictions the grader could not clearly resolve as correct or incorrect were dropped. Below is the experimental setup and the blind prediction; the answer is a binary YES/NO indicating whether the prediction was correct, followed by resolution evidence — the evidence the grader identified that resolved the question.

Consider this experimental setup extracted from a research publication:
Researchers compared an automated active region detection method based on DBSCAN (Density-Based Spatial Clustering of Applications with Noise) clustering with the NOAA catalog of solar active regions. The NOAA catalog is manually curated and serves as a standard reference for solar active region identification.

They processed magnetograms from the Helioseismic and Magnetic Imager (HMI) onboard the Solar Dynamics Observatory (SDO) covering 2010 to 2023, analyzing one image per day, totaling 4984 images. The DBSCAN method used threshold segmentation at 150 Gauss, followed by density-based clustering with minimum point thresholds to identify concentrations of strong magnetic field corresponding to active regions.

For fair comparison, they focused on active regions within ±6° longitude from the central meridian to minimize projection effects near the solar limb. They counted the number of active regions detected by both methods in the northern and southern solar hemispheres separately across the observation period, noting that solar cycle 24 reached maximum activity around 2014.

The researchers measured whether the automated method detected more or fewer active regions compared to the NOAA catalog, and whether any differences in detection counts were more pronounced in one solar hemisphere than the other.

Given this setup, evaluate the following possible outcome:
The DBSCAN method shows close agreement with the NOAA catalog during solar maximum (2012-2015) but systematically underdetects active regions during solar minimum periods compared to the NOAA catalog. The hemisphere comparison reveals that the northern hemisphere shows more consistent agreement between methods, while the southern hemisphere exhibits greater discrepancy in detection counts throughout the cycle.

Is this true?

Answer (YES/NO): NO